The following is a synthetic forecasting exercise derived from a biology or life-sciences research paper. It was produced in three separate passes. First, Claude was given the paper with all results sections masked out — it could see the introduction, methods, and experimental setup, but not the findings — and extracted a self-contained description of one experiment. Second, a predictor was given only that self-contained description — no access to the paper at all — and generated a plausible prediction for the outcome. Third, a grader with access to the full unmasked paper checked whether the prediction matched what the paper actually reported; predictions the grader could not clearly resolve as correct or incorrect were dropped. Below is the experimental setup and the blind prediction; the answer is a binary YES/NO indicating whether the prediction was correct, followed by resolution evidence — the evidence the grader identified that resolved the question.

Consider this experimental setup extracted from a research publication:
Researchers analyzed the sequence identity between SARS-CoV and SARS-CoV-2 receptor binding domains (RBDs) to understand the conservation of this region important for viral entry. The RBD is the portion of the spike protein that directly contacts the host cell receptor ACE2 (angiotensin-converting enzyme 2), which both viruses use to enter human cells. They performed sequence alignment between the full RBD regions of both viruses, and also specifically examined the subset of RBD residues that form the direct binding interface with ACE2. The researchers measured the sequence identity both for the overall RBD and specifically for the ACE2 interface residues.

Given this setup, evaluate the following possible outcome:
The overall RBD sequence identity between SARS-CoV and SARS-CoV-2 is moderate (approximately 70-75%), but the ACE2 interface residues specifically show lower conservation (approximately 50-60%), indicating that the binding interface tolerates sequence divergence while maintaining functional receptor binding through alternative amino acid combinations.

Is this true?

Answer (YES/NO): NO